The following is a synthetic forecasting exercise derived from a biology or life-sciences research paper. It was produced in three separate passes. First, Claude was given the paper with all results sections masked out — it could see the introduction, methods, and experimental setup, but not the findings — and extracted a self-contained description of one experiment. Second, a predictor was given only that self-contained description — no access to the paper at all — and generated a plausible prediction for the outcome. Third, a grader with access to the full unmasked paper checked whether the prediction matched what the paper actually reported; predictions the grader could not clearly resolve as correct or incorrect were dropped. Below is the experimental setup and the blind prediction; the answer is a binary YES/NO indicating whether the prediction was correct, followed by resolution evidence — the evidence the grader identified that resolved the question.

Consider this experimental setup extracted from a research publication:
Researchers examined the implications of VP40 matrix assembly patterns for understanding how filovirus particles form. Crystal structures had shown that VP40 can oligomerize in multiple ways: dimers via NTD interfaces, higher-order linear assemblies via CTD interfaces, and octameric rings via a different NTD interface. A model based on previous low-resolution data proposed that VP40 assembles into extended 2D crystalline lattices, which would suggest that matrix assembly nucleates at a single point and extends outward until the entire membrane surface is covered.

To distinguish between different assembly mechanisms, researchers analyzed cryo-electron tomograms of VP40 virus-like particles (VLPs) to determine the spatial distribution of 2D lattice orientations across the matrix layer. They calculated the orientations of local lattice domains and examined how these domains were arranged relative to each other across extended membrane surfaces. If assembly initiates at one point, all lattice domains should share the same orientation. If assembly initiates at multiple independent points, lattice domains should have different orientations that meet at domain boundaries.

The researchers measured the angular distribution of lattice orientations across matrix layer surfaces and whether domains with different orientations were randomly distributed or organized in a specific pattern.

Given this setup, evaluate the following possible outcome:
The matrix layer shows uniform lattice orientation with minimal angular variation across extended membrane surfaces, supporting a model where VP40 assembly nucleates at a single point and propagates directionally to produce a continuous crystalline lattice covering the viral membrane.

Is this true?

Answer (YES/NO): NO